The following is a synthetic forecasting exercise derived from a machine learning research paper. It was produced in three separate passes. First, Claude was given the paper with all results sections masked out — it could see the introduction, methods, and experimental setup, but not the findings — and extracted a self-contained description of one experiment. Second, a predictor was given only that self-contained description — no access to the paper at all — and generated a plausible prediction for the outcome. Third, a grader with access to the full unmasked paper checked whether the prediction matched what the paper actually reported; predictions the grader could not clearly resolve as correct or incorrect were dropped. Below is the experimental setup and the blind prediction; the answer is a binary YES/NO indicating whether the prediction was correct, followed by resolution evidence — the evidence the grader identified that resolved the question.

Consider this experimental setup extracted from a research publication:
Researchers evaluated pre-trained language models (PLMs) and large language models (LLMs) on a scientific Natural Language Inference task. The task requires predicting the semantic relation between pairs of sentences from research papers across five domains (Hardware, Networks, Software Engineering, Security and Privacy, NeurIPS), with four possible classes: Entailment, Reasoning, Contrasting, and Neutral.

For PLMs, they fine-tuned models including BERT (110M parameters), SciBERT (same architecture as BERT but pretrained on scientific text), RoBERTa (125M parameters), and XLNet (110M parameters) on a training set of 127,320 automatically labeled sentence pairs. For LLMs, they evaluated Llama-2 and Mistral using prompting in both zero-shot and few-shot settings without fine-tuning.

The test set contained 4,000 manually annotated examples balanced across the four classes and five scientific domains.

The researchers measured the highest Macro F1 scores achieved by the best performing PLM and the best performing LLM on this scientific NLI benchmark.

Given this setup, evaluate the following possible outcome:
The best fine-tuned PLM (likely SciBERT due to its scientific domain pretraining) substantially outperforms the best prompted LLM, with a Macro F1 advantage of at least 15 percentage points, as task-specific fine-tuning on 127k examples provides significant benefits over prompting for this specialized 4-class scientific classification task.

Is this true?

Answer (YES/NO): NO